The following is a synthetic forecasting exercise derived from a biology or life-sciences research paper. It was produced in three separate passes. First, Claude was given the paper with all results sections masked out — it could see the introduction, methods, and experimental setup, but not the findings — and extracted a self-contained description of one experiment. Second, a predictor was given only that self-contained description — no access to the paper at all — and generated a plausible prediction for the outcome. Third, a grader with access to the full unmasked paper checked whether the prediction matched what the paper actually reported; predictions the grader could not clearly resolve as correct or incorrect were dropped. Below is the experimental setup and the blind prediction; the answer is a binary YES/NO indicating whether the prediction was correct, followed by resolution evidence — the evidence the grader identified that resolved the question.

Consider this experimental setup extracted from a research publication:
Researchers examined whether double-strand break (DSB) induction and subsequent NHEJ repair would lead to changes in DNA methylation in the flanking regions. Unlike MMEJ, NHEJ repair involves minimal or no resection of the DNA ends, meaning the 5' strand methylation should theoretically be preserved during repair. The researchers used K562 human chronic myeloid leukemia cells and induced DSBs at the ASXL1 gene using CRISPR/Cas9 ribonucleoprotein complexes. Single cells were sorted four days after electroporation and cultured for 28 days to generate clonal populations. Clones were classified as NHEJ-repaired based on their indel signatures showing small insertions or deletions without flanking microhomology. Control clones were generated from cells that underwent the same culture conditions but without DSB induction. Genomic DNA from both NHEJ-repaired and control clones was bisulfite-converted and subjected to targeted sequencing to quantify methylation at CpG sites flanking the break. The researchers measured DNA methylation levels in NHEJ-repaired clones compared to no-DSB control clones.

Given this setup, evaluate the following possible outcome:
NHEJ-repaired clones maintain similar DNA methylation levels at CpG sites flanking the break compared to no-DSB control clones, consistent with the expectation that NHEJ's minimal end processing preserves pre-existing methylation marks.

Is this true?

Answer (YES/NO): YES